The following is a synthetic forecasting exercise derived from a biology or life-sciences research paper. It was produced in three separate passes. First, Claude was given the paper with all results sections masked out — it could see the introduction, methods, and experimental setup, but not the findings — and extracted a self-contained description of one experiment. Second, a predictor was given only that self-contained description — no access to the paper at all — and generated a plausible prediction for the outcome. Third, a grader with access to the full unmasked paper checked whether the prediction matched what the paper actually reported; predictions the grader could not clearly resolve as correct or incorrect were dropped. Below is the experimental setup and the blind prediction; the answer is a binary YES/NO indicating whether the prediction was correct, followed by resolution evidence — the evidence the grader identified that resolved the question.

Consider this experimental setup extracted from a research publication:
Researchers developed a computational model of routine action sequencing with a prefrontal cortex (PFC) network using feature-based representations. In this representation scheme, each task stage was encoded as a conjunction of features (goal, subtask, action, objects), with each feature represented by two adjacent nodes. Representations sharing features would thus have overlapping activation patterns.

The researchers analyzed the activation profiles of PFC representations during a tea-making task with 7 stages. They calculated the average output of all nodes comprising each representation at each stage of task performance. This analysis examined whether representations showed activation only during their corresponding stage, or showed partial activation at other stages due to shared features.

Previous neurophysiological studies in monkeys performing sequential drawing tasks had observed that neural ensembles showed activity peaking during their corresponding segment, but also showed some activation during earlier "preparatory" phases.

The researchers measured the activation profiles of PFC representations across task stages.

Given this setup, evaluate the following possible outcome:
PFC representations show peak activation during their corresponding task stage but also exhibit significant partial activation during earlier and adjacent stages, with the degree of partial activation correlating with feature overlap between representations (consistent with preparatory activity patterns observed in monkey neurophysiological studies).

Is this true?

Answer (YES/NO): YES